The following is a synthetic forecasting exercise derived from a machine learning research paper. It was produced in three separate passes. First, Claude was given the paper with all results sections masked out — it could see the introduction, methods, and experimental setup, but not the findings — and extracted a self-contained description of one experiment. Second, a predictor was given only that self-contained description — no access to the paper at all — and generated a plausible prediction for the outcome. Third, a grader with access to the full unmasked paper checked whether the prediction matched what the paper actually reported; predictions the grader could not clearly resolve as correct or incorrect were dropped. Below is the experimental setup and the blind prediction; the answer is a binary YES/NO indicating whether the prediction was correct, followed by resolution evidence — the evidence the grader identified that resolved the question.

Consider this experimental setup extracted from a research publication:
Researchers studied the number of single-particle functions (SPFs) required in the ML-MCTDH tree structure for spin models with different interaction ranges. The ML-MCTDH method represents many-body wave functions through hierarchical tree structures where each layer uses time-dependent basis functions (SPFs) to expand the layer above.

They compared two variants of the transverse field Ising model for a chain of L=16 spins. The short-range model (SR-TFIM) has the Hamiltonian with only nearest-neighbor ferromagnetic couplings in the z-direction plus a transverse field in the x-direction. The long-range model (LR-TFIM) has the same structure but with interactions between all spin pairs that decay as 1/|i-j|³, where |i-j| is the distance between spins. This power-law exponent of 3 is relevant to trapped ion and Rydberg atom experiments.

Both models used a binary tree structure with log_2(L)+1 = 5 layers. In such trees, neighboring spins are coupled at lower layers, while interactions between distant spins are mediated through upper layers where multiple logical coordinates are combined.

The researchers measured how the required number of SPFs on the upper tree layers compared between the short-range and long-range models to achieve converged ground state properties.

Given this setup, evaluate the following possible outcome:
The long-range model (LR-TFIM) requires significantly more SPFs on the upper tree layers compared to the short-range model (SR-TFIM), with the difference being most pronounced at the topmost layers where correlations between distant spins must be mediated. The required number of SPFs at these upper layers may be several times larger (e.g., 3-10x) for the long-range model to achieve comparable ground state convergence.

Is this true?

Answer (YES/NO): NO